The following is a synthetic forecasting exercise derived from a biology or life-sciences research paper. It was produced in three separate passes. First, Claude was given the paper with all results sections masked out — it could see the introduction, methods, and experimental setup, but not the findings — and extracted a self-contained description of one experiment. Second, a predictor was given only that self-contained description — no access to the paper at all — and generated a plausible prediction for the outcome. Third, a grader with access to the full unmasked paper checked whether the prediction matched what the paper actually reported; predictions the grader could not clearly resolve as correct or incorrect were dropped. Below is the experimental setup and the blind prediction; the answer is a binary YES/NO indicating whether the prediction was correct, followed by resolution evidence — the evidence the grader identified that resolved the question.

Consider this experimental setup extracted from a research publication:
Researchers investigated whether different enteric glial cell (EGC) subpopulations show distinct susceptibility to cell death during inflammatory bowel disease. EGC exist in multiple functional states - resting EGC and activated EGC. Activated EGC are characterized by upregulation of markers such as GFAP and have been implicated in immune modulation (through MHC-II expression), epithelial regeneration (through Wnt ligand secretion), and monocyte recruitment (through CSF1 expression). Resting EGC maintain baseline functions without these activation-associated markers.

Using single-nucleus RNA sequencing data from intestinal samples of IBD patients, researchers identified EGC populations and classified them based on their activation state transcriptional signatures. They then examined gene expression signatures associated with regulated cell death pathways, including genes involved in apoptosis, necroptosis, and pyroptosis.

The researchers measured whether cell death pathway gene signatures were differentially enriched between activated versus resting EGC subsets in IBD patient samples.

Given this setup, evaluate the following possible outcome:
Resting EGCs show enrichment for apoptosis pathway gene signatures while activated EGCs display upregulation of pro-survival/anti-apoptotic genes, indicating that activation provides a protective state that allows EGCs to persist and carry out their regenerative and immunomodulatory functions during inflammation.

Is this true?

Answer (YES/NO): NO